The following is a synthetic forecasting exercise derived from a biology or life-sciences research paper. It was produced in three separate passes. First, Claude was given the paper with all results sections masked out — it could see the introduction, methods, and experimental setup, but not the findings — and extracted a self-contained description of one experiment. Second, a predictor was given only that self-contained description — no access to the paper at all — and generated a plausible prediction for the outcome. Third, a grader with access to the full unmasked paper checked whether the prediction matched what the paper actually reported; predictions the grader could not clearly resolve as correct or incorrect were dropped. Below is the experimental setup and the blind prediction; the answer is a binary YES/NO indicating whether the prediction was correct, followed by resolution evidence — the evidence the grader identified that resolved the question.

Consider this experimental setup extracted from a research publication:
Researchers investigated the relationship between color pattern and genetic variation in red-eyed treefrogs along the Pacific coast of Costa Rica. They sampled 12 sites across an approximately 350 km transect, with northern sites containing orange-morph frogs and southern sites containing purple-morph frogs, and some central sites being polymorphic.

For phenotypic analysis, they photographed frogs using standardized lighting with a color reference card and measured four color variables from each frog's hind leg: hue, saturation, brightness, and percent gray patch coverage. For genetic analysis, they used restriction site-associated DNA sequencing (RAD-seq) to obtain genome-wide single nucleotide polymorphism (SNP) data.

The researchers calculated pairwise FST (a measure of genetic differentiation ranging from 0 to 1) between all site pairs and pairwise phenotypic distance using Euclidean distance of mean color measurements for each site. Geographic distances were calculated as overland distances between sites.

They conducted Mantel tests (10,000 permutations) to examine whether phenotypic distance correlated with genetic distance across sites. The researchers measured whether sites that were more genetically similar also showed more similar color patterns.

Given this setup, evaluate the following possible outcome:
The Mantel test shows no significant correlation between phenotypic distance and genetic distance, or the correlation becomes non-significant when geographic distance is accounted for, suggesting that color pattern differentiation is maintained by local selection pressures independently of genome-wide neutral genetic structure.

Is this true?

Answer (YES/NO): YES